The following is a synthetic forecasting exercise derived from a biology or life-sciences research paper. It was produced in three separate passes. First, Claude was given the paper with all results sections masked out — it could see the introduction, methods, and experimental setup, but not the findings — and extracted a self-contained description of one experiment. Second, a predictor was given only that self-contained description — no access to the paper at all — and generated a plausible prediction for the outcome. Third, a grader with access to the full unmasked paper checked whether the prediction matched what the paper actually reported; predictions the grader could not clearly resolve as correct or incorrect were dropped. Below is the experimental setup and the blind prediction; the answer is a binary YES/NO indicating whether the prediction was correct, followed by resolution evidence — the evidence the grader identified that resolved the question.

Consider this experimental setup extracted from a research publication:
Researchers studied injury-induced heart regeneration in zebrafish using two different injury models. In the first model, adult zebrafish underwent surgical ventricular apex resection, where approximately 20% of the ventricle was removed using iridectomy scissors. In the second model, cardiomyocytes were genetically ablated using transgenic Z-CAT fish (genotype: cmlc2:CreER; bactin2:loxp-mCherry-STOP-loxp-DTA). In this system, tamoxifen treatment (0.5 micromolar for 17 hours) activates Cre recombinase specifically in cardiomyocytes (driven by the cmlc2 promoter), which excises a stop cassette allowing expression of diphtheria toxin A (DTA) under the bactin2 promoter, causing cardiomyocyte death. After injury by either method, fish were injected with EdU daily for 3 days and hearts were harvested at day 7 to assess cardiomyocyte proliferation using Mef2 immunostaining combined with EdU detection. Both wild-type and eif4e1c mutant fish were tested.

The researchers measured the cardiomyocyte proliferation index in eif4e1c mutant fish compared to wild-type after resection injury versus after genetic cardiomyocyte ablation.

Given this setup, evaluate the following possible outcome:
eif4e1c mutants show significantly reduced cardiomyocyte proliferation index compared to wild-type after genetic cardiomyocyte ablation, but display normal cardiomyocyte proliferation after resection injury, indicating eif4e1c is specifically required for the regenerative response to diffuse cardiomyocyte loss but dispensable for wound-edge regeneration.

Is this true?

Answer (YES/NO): NO